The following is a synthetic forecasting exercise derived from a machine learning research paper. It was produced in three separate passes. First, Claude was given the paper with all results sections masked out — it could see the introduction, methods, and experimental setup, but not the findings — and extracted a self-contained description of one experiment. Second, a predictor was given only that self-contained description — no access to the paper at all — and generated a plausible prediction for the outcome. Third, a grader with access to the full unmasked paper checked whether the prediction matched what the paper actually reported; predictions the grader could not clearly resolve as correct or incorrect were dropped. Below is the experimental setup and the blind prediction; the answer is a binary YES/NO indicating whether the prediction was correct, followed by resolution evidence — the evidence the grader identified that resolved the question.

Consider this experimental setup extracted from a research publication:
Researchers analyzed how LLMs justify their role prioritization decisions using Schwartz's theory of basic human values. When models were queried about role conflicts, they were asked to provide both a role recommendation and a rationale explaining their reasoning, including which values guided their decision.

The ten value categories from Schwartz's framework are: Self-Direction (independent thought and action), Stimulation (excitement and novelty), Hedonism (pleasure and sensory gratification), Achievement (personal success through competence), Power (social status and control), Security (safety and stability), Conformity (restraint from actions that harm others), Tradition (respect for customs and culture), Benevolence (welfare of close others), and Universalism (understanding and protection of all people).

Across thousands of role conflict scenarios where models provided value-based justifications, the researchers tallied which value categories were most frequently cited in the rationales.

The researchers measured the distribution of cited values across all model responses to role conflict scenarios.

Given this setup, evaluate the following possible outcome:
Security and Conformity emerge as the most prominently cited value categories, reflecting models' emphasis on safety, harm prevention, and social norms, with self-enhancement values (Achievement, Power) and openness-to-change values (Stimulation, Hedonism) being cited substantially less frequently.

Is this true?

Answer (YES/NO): NO